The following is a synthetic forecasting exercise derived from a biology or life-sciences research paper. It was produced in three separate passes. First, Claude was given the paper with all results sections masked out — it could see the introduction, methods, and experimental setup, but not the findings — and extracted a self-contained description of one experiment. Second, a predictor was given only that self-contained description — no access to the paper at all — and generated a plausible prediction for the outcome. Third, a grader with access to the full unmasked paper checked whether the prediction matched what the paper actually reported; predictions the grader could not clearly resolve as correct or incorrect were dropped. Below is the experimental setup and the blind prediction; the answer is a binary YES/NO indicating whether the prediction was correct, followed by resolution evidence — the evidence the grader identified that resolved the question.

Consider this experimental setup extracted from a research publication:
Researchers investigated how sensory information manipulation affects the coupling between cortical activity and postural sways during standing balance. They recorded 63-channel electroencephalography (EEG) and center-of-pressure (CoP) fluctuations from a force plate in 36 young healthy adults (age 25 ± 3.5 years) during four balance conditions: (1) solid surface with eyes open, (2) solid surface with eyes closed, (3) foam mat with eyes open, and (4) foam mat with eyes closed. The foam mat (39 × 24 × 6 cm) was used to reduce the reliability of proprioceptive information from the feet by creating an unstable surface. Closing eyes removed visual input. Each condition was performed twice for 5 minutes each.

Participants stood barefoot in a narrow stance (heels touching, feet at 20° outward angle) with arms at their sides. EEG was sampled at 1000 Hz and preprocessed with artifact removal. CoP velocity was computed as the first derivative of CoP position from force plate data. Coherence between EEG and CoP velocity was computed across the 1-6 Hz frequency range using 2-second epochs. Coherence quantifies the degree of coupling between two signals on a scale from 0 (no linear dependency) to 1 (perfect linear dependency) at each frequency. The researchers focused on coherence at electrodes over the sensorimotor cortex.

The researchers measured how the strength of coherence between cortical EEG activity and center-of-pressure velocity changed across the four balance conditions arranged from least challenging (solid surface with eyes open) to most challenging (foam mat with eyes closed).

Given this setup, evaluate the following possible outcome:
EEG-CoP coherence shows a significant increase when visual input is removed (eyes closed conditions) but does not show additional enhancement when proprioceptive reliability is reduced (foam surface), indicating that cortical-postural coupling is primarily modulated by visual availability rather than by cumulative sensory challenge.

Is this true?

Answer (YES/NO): NO